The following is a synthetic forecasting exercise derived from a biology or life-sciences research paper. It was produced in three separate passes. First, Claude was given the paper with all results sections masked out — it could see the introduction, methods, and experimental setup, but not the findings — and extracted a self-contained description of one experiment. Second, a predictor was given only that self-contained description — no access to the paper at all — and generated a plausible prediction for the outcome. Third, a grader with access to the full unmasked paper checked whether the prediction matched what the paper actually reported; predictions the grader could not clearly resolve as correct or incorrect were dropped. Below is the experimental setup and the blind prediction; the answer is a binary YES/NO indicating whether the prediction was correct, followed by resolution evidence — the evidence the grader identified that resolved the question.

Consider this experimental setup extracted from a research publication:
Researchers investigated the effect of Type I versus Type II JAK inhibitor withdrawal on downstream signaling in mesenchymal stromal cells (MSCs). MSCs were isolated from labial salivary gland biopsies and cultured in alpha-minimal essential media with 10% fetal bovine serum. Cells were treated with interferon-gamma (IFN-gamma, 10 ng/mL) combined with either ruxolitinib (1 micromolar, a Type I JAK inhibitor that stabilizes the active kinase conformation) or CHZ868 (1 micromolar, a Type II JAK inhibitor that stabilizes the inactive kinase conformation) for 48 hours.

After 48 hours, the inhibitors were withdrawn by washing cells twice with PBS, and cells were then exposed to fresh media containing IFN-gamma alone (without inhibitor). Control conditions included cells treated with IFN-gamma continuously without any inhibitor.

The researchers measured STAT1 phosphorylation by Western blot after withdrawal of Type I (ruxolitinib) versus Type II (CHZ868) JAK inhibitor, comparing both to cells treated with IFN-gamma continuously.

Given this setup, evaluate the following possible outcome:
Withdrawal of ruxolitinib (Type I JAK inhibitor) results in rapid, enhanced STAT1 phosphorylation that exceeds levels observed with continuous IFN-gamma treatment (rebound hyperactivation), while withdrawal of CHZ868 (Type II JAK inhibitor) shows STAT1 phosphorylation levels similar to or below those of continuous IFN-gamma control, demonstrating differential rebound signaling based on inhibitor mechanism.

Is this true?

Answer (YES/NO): YES